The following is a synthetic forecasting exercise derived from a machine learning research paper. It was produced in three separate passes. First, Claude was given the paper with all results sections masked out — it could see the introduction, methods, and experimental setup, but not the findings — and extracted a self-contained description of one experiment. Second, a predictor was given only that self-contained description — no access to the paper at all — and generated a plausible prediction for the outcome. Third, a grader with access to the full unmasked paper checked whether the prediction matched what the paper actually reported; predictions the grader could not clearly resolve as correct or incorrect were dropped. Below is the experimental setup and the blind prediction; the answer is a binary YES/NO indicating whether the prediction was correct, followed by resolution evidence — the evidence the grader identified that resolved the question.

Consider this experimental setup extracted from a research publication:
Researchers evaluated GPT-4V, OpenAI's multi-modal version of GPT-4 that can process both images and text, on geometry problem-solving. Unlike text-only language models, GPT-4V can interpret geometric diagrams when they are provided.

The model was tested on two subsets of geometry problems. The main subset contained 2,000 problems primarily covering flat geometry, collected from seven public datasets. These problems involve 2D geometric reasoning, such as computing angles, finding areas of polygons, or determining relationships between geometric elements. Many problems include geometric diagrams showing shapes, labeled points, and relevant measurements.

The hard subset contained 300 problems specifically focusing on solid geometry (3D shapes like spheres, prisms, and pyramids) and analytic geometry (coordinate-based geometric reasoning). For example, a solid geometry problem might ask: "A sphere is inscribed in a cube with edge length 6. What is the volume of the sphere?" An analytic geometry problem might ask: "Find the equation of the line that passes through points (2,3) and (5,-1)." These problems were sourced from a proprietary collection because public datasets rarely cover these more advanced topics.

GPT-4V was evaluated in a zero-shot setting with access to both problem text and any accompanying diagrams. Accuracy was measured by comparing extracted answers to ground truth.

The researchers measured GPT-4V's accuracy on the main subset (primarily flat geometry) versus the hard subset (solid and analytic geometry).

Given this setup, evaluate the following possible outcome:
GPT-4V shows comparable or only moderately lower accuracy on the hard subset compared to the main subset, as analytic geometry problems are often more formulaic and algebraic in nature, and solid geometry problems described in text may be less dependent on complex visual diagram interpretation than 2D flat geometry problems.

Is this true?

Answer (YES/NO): NO